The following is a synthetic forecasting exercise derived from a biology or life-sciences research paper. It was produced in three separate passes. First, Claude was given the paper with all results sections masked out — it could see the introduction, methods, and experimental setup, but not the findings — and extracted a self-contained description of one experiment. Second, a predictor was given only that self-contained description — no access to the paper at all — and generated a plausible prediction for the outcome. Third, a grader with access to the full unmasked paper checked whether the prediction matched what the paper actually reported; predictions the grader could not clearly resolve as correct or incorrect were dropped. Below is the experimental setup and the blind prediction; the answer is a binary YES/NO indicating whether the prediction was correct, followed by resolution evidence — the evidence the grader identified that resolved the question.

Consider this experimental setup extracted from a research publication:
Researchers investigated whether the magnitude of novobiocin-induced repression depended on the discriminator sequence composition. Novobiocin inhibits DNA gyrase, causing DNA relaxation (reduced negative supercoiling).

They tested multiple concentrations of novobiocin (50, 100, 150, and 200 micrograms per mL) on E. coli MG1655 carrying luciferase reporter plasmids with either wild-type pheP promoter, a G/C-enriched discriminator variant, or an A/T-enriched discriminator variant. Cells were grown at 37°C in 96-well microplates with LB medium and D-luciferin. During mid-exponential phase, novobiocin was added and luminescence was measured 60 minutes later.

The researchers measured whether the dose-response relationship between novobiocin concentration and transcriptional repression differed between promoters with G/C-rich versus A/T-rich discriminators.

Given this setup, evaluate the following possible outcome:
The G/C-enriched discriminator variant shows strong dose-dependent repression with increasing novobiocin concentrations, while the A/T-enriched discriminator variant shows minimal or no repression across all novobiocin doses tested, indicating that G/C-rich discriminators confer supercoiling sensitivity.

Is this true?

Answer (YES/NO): YES